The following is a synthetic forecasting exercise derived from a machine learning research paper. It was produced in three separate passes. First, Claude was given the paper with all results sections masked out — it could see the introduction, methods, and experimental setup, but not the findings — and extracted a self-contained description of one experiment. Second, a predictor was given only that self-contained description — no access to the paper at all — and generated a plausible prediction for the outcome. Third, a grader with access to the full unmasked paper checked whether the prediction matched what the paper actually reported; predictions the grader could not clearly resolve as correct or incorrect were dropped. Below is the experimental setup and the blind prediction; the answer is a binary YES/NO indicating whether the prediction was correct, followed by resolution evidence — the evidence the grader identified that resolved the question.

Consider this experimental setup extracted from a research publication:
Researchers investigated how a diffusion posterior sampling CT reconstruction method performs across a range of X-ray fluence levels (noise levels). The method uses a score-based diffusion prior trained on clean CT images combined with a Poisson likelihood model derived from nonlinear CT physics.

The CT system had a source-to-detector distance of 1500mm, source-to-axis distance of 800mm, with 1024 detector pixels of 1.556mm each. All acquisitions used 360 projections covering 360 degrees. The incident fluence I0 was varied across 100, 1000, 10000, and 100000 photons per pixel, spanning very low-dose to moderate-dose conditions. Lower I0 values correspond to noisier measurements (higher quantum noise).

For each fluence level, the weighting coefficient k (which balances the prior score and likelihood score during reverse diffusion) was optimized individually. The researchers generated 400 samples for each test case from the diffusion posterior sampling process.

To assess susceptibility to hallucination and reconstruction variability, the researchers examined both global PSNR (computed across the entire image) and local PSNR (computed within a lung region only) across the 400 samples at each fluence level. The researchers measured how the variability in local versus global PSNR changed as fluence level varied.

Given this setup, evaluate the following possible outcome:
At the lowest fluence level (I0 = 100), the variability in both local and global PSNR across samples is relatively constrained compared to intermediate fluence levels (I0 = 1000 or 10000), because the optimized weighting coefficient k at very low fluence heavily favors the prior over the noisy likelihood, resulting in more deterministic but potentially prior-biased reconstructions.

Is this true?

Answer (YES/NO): NO